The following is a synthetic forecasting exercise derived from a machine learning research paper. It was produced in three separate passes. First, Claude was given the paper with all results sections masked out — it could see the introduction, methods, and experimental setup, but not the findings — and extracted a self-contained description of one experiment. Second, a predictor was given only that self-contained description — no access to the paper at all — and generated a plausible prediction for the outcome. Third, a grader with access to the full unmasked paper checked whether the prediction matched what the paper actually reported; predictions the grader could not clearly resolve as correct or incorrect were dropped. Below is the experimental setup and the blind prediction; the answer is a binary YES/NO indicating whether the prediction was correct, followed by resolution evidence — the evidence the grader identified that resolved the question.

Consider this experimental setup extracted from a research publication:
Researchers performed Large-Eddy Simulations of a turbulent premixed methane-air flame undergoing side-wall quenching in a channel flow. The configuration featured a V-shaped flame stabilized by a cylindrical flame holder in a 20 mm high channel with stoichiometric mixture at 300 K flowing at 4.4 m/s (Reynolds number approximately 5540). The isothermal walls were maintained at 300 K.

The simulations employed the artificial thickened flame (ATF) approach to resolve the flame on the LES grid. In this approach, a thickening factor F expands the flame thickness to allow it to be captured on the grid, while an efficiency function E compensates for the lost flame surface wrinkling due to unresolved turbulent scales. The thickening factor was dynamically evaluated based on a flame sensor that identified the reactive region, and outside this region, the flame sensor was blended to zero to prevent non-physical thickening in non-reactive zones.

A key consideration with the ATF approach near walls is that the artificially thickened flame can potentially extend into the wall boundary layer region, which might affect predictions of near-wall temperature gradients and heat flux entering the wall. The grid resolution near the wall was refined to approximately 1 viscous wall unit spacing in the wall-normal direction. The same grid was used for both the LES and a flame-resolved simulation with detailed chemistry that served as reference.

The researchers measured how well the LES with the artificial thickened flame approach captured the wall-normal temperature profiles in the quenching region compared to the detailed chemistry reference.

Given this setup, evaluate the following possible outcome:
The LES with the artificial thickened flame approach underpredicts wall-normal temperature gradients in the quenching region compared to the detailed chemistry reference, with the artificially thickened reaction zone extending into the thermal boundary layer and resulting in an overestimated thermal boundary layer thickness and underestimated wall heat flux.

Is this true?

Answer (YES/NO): NO